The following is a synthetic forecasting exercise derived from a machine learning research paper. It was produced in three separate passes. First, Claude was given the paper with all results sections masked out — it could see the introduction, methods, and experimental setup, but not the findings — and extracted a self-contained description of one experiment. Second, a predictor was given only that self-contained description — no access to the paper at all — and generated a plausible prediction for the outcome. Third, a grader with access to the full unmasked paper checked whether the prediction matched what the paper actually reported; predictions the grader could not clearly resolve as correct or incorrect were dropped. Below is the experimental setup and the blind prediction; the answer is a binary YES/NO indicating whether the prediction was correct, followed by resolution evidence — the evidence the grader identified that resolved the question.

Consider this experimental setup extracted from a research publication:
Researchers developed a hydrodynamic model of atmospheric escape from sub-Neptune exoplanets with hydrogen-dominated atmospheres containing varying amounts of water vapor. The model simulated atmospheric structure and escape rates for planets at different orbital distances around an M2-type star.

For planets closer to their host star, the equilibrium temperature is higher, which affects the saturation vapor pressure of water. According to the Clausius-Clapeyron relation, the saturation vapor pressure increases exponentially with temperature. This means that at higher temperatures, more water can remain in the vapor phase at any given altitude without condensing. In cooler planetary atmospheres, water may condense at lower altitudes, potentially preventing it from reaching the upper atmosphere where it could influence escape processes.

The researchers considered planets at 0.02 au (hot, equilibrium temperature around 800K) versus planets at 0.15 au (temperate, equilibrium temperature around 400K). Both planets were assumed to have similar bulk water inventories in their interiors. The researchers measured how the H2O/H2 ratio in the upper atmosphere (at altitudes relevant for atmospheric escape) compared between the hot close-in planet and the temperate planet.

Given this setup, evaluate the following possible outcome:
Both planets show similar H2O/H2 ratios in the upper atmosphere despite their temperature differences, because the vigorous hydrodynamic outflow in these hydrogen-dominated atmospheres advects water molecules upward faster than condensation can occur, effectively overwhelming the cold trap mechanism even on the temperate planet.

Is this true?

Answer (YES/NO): NO